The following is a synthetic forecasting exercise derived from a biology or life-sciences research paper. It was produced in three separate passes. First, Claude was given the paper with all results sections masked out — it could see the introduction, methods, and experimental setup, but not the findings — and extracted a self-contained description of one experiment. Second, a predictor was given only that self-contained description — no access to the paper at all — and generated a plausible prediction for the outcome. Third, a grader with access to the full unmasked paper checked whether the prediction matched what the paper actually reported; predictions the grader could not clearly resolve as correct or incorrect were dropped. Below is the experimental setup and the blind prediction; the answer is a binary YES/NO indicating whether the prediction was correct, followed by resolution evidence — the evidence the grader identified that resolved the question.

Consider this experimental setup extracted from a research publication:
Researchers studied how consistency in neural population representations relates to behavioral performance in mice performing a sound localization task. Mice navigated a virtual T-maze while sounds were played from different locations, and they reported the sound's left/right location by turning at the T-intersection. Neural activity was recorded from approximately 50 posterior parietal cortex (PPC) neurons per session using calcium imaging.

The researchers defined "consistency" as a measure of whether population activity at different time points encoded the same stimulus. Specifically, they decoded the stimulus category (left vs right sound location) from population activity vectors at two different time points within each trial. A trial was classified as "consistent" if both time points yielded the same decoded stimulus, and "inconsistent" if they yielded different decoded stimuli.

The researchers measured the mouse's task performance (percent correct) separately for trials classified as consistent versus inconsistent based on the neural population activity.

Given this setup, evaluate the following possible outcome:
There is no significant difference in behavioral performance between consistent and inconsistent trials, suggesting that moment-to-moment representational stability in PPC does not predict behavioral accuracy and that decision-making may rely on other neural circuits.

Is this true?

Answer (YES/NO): NO